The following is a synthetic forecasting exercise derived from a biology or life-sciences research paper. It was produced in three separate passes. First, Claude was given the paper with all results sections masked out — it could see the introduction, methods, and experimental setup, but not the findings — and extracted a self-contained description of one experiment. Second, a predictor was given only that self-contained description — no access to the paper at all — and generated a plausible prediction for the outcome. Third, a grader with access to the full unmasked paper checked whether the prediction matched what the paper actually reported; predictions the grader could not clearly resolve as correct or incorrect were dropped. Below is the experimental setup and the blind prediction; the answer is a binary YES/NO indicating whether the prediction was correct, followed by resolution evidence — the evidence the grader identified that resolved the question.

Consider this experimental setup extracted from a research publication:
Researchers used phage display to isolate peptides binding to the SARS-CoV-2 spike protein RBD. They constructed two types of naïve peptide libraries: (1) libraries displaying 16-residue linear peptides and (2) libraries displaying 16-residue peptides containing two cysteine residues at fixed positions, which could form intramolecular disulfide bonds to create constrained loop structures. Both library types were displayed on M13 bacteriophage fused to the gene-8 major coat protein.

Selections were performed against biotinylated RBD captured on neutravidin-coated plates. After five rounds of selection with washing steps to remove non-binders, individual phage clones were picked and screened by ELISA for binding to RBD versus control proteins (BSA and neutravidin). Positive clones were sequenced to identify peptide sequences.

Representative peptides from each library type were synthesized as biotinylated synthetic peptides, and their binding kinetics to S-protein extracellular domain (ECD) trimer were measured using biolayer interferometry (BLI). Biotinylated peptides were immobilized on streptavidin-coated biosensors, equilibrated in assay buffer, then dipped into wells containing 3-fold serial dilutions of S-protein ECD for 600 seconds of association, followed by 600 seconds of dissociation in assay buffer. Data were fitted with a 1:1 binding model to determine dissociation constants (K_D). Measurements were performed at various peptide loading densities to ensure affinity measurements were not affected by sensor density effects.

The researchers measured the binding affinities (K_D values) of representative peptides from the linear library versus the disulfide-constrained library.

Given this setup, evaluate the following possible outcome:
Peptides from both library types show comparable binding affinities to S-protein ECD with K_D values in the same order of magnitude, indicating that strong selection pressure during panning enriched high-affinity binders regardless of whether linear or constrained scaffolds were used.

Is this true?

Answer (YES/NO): NO